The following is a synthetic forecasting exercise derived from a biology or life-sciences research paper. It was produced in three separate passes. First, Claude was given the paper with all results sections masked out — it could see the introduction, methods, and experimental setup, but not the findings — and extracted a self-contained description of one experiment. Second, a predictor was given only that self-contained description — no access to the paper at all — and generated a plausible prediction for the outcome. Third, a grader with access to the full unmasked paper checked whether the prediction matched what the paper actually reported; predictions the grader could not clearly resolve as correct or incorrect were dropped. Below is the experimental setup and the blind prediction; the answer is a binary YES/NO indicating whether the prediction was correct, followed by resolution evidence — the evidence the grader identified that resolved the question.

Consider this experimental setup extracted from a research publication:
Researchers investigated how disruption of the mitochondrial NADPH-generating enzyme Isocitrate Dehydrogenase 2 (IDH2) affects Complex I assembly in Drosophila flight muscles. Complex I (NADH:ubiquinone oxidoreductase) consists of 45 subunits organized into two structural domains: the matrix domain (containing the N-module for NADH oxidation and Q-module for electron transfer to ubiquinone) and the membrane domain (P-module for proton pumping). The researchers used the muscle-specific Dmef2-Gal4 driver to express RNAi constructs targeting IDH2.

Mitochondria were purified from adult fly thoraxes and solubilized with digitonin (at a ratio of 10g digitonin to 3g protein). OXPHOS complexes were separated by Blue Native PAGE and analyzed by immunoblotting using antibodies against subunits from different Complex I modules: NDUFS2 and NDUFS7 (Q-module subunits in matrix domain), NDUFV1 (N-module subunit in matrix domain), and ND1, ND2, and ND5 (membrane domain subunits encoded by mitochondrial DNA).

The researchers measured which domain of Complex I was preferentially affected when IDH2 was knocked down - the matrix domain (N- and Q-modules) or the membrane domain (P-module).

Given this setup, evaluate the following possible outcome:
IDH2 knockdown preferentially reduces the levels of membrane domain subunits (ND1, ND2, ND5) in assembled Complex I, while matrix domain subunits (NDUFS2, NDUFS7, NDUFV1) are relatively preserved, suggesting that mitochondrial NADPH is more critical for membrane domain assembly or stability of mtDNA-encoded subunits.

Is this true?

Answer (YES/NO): NO